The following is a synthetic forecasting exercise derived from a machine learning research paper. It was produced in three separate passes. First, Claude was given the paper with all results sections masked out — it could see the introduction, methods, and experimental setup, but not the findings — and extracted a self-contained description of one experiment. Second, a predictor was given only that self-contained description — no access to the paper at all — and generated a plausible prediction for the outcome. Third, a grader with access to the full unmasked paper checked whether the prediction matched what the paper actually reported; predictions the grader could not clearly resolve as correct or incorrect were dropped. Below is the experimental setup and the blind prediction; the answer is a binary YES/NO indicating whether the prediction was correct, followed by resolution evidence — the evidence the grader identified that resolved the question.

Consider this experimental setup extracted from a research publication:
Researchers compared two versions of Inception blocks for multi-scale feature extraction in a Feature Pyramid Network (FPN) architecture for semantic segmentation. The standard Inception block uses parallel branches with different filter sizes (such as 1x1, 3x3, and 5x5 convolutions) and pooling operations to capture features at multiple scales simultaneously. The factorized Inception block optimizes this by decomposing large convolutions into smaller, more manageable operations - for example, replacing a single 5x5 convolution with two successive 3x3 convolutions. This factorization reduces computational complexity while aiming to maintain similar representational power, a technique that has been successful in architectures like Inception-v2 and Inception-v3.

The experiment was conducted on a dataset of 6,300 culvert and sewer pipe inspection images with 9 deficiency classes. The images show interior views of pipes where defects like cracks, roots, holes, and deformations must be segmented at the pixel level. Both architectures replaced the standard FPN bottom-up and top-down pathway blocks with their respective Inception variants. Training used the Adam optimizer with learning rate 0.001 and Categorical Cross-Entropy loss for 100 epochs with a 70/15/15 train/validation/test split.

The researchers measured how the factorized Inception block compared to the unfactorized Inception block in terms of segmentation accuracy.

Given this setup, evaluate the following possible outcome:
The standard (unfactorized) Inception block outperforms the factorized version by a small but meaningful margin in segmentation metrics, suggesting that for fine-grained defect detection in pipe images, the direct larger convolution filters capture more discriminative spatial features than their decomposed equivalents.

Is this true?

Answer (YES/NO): YES